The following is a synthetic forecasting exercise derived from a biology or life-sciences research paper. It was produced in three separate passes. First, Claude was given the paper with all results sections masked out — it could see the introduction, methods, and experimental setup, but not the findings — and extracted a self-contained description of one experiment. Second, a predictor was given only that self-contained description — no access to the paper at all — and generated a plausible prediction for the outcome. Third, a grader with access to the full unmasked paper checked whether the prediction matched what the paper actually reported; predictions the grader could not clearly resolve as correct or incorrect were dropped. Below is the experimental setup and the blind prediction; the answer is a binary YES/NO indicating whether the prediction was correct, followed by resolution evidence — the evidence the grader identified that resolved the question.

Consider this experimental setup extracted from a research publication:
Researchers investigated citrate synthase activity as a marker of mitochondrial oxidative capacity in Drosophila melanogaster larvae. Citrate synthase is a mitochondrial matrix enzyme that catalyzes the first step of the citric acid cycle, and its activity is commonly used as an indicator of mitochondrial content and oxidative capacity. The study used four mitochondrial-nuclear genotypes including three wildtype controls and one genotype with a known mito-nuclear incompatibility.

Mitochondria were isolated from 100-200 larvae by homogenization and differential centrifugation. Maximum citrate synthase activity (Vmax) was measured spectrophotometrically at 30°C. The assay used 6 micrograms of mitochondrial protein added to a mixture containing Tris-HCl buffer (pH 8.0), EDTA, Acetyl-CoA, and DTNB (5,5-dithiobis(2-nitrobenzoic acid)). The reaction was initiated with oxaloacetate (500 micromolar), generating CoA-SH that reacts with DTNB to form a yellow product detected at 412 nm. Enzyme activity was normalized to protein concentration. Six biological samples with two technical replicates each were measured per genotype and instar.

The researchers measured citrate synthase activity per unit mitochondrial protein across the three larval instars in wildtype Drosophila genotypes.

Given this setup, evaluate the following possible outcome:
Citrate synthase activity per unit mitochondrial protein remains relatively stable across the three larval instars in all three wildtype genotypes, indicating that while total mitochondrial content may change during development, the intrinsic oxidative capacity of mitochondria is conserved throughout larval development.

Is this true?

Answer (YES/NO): NO